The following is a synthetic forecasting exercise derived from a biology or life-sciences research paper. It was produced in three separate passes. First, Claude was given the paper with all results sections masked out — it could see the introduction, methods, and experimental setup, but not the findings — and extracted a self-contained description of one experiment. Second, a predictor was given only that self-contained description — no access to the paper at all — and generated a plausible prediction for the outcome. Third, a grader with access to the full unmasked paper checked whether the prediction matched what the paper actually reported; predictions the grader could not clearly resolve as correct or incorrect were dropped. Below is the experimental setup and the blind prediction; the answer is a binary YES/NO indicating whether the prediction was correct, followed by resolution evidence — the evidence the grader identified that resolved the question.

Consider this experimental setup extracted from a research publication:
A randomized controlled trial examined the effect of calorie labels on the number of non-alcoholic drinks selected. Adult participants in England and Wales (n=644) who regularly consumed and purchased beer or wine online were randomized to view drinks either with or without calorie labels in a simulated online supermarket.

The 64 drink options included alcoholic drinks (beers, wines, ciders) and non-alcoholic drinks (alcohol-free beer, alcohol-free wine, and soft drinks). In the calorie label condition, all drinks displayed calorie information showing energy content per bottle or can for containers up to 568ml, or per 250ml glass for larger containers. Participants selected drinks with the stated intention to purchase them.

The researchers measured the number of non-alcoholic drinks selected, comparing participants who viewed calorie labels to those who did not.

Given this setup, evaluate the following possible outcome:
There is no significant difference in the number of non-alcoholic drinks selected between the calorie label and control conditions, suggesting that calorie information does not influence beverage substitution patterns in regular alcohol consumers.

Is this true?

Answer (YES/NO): YES